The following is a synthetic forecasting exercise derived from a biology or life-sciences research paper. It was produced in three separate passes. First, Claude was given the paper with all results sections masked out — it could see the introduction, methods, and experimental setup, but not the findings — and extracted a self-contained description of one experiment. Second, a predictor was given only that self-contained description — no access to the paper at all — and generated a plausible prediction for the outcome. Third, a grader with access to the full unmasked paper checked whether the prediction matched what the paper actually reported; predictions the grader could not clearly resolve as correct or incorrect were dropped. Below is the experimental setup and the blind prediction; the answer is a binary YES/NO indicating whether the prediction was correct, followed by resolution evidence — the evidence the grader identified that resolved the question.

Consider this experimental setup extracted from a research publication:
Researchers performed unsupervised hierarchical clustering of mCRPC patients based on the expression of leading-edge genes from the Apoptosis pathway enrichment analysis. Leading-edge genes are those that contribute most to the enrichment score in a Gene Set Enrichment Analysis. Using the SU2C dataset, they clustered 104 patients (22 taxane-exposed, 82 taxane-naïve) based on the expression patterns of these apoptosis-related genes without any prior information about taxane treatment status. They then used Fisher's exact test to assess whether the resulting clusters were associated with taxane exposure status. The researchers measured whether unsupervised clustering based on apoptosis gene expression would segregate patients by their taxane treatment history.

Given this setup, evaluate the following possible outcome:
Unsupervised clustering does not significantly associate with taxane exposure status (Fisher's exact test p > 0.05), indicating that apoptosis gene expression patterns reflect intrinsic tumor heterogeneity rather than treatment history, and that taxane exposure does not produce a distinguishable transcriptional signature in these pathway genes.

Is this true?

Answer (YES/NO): NO